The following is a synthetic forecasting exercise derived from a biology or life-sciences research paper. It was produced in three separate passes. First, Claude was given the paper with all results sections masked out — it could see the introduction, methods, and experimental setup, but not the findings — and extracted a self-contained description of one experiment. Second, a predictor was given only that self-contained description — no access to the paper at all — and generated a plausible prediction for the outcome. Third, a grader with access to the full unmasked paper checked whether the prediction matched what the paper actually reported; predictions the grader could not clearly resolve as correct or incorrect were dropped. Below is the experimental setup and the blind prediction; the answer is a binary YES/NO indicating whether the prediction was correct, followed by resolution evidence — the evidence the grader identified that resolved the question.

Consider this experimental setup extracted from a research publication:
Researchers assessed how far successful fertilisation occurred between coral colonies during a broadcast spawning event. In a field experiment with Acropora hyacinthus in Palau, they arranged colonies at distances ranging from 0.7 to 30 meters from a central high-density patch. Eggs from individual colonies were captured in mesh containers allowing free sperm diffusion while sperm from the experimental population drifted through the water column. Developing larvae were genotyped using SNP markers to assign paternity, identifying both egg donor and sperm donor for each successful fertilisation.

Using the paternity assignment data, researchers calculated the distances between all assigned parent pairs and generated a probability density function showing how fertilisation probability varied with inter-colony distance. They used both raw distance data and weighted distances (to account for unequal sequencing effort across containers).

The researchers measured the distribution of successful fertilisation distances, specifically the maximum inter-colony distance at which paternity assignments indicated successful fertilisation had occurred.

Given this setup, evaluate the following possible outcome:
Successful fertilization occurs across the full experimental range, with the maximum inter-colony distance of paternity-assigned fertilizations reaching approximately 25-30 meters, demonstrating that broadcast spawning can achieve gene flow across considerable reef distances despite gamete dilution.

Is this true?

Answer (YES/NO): NO